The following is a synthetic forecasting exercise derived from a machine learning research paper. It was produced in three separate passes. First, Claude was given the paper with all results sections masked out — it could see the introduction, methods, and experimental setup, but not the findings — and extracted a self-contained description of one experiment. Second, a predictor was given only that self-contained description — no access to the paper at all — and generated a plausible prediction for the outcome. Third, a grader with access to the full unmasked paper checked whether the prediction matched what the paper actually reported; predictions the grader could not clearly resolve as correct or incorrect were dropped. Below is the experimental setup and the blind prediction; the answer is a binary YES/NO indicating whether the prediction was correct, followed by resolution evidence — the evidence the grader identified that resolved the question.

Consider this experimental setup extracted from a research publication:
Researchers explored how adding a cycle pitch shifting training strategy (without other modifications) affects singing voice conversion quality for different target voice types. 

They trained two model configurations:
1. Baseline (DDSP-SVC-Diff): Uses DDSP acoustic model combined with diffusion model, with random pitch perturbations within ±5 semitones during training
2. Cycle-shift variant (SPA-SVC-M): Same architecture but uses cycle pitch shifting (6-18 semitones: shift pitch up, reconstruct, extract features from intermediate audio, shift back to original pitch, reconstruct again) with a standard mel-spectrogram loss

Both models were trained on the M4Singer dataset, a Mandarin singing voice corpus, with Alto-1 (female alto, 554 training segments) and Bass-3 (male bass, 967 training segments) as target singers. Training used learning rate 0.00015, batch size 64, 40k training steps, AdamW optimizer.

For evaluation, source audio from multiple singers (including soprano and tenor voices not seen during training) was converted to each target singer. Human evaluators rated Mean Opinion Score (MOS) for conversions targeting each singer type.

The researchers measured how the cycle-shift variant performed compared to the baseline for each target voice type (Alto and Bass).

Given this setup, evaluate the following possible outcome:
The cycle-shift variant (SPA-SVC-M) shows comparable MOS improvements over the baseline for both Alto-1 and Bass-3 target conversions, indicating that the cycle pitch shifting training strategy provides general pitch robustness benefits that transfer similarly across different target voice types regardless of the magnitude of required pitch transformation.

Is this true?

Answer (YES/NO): NO